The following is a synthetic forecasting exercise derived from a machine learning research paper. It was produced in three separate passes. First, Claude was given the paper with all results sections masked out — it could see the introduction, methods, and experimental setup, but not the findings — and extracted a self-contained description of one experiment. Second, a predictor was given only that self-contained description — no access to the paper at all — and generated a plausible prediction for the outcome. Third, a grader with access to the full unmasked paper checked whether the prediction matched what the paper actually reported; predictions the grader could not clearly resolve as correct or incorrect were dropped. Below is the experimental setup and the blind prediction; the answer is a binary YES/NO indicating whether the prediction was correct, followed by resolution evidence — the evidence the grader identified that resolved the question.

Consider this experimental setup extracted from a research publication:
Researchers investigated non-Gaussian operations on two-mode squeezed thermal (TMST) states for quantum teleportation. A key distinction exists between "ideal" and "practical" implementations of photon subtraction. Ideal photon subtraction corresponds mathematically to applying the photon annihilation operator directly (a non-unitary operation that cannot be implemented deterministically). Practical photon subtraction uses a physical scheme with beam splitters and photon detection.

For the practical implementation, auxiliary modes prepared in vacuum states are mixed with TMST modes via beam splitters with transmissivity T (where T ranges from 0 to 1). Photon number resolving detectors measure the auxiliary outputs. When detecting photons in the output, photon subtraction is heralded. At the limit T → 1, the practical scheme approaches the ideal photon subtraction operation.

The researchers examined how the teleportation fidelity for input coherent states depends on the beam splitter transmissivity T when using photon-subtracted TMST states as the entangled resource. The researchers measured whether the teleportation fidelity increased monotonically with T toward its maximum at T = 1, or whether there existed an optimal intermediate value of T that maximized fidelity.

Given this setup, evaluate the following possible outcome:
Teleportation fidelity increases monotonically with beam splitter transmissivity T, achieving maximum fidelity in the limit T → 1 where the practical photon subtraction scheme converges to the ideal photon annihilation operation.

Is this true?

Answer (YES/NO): YES